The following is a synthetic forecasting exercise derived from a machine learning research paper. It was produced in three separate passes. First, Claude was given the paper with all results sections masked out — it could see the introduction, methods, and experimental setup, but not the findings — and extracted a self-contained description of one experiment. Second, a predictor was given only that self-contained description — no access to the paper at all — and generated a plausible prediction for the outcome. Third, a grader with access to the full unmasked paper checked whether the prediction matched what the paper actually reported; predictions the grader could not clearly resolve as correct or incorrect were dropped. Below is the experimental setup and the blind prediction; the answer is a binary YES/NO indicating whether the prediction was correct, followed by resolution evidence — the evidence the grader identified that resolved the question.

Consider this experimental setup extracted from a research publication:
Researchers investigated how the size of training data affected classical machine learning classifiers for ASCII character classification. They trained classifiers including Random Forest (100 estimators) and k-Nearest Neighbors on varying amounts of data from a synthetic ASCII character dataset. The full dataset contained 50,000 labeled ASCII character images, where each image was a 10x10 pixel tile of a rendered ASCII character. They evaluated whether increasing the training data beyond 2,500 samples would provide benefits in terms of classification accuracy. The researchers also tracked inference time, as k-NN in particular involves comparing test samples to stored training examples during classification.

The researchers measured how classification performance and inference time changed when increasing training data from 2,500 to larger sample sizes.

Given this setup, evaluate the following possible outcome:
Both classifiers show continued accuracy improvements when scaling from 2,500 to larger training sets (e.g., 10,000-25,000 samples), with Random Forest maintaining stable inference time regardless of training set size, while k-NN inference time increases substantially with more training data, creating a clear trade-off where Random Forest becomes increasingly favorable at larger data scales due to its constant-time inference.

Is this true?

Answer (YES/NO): NO